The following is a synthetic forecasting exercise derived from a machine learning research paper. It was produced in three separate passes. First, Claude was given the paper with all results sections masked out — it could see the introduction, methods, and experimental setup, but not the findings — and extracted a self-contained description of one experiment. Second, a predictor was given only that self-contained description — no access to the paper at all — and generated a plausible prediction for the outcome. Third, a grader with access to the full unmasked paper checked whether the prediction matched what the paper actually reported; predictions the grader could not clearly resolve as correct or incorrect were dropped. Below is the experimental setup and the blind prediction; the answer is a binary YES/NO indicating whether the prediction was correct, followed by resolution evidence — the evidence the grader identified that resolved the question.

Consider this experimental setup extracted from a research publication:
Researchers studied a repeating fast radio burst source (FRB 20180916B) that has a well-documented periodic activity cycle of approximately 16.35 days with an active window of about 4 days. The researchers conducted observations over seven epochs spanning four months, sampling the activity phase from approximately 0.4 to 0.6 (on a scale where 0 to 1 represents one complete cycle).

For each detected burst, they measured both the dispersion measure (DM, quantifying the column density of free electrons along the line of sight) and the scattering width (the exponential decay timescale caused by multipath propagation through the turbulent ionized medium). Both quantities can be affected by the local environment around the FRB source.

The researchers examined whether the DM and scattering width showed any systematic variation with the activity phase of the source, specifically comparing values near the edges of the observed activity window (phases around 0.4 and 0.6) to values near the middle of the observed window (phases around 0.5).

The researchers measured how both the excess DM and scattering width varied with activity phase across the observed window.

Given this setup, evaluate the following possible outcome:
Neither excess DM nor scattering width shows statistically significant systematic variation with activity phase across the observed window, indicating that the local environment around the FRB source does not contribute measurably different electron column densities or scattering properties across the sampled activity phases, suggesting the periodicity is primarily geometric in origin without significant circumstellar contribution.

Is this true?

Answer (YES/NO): NO